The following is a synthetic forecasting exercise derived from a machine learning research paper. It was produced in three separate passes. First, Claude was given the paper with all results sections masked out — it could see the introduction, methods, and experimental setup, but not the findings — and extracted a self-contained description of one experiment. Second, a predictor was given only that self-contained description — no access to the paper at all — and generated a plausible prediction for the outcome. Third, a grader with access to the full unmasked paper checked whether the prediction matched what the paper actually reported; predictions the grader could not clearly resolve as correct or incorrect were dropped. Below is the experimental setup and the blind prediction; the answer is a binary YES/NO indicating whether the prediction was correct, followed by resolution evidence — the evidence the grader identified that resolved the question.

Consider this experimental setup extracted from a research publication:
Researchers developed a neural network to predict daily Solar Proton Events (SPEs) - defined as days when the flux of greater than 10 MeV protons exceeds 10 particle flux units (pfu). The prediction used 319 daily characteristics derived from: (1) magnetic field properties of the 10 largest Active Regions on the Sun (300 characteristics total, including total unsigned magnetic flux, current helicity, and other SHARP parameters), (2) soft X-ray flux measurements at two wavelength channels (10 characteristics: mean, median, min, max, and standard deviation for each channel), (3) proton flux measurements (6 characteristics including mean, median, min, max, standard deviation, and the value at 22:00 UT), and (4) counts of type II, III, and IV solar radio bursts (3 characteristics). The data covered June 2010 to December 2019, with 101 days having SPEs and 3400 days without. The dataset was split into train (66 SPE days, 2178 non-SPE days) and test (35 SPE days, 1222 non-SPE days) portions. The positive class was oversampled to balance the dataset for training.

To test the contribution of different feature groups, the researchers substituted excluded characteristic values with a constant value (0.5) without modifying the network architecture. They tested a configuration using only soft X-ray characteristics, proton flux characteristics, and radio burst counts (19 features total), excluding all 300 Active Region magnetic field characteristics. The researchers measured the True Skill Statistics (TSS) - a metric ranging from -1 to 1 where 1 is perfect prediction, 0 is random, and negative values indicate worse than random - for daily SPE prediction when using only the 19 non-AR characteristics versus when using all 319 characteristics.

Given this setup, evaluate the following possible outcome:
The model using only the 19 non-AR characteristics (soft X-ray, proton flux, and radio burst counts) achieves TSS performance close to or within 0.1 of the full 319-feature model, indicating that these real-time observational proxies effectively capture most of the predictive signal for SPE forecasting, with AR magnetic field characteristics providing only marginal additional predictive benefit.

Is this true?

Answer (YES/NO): YES